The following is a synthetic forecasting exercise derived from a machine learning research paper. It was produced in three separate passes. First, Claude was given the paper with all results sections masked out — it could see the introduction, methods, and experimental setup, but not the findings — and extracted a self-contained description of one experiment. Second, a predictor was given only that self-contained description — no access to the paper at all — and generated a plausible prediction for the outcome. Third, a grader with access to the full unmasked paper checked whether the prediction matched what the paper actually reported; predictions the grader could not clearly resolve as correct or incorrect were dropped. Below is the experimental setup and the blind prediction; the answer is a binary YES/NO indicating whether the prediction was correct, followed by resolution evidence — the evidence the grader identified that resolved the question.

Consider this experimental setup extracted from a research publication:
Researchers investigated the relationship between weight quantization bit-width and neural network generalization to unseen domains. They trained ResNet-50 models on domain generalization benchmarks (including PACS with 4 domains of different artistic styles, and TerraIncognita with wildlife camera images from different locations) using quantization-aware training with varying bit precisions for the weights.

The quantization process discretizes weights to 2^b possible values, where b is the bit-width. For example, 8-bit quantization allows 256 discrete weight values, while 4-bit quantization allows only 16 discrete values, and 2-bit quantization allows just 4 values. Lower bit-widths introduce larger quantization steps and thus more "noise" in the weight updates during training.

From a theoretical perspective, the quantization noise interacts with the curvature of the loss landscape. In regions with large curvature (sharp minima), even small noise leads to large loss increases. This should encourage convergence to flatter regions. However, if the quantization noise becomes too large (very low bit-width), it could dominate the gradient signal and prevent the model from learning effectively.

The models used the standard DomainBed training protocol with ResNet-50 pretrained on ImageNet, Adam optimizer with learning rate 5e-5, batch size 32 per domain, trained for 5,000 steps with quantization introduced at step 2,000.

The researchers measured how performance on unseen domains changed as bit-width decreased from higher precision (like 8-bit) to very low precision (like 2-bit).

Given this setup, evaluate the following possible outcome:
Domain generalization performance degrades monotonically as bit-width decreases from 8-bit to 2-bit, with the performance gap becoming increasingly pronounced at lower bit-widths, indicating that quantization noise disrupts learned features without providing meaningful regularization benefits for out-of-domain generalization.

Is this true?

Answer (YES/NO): NO